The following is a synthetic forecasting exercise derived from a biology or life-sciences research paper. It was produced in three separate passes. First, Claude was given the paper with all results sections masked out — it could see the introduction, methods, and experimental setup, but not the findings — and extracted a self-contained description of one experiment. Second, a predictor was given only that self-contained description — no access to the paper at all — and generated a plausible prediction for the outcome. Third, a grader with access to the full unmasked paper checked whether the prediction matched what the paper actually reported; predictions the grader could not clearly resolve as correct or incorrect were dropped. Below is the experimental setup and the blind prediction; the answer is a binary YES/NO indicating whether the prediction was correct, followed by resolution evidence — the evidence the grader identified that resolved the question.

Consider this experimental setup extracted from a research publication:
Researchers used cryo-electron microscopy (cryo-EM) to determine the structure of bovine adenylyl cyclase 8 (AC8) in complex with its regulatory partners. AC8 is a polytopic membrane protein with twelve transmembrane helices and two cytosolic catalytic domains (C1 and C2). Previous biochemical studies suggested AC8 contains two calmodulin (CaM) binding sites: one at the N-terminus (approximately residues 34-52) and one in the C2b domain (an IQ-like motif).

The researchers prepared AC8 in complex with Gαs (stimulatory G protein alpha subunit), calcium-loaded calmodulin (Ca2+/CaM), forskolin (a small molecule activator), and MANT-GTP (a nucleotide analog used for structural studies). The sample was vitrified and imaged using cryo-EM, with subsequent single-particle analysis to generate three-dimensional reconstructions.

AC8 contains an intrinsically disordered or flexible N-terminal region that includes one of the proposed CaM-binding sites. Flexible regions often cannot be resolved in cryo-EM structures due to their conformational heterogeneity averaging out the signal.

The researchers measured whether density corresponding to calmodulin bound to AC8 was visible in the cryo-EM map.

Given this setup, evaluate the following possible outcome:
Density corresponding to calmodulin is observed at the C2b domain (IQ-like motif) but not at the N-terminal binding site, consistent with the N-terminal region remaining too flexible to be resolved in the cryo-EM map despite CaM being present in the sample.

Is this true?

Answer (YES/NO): NO